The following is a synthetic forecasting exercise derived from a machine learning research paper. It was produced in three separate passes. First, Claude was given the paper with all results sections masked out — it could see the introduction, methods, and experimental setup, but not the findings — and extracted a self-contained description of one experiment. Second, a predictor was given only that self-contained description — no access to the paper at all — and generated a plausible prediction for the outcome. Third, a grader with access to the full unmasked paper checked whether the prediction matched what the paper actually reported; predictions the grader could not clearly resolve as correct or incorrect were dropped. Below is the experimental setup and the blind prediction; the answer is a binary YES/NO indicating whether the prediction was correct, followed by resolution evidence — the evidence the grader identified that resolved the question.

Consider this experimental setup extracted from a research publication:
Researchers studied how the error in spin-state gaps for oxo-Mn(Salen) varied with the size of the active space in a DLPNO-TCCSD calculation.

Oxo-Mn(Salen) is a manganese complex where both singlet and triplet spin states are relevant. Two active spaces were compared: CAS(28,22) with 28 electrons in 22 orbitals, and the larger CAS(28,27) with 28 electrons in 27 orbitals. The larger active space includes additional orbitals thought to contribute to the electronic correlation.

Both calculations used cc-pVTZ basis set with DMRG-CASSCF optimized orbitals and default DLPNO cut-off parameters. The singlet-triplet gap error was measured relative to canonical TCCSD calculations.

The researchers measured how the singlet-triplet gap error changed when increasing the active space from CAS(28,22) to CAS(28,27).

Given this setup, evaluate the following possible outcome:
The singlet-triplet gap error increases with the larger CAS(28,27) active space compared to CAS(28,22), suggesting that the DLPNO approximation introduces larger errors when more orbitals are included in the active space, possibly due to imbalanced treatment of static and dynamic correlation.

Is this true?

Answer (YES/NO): NO